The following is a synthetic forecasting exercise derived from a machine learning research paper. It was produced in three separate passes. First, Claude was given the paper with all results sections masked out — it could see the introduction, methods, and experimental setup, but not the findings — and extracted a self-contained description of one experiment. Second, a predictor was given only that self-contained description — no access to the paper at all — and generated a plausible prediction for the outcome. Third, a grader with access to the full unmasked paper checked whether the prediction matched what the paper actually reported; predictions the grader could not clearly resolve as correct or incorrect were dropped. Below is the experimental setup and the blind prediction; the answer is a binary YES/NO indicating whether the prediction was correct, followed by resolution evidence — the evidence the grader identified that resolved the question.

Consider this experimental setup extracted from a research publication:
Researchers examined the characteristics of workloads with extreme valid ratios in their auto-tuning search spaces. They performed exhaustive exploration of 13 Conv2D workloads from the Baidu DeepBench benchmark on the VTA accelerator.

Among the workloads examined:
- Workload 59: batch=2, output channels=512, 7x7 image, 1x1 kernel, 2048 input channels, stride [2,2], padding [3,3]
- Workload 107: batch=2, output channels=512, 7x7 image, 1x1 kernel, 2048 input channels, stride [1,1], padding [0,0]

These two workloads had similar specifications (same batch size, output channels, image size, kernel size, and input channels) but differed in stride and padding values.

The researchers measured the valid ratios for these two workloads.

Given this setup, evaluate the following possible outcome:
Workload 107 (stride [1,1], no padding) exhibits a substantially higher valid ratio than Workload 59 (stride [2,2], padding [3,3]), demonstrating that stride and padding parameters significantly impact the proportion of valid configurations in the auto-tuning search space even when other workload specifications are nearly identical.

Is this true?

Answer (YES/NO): YES